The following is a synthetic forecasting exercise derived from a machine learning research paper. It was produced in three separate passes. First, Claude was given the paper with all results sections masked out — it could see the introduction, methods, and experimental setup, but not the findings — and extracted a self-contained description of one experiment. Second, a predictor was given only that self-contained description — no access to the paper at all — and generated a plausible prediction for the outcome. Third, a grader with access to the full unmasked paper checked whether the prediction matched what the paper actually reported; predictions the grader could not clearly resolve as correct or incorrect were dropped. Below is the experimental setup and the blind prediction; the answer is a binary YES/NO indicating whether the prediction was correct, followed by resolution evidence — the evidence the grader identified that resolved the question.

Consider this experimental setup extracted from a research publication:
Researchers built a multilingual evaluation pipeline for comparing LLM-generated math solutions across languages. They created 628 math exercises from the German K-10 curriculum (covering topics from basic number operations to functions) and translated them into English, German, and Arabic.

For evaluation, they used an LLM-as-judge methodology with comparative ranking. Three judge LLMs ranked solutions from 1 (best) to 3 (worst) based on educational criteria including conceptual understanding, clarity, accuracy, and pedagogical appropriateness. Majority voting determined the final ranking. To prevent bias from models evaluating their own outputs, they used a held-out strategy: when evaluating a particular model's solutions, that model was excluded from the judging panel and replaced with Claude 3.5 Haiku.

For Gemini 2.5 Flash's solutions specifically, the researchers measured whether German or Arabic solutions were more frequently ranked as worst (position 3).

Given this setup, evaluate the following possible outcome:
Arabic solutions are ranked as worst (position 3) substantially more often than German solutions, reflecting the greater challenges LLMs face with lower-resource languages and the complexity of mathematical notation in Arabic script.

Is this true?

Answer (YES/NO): NO